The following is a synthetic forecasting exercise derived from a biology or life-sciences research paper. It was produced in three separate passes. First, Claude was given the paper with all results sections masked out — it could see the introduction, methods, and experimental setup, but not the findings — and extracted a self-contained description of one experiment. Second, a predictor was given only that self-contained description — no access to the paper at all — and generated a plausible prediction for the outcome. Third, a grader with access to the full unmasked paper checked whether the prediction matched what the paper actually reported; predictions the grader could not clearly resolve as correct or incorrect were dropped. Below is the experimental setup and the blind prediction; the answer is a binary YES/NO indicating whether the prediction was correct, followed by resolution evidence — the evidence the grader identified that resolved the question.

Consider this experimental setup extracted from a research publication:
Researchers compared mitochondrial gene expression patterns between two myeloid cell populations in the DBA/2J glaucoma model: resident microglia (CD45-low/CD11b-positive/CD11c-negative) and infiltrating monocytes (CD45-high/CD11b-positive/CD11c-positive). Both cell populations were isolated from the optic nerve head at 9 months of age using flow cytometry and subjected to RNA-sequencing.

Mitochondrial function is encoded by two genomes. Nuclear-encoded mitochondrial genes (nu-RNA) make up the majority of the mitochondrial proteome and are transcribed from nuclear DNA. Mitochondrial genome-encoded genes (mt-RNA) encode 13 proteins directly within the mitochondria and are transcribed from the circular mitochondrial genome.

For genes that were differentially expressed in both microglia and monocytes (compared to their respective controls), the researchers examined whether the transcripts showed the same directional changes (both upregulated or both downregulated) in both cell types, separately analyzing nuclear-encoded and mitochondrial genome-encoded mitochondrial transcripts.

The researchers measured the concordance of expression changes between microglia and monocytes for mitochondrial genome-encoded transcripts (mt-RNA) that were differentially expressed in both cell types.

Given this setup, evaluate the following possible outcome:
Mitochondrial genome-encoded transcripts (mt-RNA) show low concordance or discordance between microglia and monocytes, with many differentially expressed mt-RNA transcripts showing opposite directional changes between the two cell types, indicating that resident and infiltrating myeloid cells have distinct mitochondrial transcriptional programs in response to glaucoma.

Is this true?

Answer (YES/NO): YES